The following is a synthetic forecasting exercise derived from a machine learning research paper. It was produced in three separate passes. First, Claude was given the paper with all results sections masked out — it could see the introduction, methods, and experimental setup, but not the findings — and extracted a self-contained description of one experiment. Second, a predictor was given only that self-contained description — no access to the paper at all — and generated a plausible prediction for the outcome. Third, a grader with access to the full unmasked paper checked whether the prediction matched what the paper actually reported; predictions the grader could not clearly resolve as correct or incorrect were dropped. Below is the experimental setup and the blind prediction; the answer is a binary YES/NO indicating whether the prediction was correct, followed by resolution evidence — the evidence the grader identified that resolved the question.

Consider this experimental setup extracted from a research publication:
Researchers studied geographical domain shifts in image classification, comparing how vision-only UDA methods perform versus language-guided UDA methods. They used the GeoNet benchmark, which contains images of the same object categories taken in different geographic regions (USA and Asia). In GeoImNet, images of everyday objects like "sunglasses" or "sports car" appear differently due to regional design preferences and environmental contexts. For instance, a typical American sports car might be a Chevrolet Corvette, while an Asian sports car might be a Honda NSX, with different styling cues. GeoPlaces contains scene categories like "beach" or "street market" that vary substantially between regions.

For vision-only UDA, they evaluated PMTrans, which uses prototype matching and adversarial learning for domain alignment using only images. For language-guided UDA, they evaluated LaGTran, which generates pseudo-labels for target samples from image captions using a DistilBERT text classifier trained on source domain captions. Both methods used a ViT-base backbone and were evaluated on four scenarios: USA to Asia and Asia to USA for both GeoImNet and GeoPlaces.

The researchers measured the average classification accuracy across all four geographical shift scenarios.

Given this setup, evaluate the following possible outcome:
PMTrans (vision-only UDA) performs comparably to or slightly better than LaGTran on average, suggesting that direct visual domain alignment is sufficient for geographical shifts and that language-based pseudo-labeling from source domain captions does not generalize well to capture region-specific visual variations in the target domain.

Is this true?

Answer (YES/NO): NO